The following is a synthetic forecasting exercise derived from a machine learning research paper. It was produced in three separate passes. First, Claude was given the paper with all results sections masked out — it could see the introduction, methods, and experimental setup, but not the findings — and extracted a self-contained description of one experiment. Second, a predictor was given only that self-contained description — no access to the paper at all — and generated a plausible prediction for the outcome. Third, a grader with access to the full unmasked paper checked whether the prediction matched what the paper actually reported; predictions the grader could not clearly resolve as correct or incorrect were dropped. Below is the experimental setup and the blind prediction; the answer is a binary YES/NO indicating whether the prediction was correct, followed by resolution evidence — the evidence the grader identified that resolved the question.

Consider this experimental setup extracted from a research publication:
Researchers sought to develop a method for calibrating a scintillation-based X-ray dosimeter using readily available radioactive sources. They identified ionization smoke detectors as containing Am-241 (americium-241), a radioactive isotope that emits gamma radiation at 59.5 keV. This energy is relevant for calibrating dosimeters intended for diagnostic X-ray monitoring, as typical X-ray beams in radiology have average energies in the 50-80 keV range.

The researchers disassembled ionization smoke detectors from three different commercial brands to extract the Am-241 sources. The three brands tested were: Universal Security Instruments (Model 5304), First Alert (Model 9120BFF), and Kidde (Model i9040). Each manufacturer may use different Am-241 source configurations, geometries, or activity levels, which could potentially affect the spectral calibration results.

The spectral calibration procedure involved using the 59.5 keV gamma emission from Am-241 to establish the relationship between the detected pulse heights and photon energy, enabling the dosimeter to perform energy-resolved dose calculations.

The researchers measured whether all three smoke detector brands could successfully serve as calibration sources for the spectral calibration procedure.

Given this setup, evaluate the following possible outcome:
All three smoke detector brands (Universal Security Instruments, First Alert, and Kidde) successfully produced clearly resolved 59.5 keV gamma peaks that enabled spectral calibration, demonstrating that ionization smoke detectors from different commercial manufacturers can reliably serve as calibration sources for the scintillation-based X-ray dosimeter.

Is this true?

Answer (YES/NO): YES